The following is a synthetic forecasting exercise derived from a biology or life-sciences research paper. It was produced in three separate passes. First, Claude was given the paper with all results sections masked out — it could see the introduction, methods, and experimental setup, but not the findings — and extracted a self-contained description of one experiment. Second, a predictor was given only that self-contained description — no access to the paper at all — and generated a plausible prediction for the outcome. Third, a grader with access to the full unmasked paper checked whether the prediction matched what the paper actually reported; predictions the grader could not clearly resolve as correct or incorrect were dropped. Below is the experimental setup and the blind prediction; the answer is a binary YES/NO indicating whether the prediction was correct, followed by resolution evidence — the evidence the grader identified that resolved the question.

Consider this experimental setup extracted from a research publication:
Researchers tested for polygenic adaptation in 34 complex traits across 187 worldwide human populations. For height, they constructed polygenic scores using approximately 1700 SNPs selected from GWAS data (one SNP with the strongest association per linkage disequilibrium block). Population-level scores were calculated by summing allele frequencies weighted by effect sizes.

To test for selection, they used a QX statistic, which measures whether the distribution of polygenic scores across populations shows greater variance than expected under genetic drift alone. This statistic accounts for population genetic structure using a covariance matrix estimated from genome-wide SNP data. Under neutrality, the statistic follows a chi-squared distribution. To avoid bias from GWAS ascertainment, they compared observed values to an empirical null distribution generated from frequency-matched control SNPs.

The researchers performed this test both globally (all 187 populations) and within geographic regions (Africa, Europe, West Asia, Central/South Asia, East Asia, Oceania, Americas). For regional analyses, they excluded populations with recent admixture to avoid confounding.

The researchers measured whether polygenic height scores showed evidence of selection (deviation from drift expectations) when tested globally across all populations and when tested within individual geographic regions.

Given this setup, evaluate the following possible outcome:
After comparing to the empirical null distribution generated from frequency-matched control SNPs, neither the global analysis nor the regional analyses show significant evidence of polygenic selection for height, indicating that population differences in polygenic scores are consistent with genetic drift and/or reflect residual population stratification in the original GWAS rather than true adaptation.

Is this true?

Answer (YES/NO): NO